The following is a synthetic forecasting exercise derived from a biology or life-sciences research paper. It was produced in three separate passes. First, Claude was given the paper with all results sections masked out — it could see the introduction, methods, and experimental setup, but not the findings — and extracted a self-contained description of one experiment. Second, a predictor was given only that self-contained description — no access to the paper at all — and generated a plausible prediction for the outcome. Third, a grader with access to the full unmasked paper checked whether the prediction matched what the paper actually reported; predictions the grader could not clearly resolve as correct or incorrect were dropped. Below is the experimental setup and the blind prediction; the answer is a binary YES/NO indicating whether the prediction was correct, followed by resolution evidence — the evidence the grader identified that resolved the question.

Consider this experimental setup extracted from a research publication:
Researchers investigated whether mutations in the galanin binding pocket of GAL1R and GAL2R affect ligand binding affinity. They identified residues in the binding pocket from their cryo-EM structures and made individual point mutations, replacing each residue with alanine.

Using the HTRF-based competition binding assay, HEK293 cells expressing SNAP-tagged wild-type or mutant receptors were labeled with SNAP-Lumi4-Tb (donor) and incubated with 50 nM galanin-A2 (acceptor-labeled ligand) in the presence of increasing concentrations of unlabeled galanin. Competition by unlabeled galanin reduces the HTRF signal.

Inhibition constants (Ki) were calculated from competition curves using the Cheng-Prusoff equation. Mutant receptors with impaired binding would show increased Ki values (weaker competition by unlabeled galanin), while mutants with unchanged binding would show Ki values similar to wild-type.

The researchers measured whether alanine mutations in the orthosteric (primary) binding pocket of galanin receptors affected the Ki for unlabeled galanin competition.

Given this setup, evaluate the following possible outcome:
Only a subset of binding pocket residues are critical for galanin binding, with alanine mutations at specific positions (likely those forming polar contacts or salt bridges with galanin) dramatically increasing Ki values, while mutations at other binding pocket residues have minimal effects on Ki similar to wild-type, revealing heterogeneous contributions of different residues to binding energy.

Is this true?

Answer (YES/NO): YES